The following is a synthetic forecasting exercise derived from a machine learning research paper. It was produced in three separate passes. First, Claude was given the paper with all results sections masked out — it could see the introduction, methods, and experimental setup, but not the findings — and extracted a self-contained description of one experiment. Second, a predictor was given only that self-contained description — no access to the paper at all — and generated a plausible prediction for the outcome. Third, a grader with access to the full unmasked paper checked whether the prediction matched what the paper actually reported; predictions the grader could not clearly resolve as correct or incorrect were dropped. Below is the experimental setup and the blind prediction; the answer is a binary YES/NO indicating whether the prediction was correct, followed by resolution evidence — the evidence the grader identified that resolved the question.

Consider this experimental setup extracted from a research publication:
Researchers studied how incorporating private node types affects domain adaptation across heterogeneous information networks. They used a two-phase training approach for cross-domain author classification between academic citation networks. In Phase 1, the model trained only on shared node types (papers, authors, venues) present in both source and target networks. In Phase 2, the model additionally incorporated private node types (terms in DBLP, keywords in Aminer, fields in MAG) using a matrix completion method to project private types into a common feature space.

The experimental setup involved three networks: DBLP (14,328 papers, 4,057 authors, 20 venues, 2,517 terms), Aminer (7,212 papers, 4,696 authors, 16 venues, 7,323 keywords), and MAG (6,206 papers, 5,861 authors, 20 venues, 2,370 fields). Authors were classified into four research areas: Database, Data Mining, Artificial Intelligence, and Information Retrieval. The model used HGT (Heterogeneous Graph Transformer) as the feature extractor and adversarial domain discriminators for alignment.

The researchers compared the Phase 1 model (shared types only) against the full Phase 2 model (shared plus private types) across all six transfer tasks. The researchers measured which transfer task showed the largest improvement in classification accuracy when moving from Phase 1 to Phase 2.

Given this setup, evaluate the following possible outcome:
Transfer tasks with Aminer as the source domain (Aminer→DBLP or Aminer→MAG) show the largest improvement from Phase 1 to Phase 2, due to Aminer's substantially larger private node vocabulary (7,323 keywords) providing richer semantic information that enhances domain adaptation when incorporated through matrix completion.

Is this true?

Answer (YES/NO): NO